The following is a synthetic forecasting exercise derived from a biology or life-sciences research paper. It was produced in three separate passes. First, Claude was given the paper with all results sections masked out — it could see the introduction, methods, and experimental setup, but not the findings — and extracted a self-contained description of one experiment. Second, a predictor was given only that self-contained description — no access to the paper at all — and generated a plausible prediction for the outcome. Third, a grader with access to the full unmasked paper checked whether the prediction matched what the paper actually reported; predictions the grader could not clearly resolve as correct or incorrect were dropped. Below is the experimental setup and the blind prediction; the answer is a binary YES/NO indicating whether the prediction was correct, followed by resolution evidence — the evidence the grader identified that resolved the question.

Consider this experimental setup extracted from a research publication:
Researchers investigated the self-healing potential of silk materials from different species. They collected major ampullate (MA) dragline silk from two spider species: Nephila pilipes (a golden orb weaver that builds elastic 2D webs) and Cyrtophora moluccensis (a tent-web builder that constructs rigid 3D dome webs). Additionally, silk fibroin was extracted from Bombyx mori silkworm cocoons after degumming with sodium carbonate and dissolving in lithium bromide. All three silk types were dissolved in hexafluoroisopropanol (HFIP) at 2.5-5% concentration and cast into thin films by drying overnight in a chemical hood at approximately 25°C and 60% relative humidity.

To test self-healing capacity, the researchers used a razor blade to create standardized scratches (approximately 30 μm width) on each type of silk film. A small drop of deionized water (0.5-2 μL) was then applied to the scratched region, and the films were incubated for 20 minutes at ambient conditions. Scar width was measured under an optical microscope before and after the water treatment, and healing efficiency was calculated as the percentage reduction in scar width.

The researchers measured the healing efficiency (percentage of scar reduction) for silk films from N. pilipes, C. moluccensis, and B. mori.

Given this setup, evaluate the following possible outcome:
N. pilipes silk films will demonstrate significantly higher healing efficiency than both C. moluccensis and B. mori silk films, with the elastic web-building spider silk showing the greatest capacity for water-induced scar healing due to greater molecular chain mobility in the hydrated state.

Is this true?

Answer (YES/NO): YES